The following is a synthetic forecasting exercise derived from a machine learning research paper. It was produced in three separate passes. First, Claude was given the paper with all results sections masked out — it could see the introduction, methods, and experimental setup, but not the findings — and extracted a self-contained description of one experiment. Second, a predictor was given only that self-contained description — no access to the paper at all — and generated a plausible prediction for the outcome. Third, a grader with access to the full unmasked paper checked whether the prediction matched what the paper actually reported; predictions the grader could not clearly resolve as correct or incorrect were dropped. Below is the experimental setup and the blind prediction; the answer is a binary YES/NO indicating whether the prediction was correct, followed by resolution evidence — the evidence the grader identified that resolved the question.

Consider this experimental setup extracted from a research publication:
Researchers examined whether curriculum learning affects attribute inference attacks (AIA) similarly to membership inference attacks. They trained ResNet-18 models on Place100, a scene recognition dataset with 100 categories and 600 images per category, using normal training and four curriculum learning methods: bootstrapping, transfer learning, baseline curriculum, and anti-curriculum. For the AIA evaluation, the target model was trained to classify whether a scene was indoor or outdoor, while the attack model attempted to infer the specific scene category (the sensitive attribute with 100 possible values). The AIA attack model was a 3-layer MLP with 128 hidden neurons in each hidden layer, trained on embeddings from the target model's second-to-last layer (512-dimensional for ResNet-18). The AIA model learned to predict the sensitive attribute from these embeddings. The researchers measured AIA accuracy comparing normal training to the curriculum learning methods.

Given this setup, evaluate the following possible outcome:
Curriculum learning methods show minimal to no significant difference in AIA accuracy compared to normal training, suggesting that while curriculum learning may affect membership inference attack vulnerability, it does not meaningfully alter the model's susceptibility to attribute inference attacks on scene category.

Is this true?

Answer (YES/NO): NO